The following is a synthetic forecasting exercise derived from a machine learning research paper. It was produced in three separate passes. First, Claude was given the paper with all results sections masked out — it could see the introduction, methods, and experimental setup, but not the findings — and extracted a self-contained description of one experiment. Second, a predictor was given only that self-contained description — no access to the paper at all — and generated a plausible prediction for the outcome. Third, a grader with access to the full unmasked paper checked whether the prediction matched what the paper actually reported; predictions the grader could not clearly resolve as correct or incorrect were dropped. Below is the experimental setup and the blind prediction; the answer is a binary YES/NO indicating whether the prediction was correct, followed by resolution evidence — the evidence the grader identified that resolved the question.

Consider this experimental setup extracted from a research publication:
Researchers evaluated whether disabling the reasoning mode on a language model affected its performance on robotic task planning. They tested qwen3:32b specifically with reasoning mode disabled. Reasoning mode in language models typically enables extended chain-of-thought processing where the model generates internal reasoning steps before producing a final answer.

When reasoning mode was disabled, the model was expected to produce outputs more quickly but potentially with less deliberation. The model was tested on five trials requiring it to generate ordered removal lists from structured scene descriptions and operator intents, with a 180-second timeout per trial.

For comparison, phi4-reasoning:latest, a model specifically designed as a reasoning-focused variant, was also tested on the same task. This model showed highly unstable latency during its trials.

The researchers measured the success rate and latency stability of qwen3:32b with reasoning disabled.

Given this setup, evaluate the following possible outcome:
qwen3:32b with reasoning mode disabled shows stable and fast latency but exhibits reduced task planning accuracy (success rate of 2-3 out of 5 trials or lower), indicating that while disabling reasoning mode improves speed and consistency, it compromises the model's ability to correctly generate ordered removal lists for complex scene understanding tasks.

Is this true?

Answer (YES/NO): NO